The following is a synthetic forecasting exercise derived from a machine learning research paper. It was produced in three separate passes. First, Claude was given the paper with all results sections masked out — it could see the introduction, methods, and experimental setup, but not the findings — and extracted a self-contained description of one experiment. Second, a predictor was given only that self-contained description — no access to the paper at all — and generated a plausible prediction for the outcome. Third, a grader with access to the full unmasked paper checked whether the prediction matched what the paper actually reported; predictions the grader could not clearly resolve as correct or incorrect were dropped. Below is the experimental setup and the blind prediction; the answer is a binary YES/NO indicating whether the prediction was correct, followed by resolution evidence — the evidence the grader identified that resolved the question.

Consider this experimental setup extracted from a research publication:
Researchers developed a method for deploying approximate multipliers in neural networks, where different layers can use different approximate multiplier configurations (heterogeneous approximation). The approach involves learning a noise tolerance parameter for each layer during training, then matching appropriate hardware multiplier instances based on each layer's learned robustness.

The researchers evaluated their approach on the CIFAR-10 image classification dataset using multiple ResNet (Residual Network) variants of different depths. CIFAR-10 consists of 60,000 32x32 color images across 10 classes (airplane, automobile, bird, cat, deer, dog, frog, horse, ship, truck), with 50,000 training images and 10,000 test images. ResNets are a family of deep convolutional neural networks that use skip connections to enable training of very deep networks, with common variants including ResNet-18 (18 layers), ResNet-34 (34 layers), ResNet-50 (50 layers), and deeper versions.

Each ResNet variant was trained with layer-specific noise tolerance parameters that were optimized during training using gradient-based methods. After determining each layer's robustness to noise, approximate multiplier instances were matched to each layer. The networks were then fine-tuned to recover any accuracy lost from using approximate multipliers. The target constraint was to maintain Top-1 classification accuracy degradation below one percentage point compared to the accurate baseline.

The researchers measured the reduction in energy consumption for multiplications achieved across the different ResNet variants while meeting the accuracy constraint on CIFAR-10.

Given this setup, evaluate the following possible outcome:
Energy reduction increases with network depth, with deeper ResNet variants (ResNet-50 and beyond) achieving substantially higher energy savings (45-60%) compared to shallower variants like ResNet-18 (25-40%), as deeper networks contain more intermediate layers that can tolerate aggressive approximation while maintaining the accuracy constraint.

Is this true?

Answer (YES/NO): NO